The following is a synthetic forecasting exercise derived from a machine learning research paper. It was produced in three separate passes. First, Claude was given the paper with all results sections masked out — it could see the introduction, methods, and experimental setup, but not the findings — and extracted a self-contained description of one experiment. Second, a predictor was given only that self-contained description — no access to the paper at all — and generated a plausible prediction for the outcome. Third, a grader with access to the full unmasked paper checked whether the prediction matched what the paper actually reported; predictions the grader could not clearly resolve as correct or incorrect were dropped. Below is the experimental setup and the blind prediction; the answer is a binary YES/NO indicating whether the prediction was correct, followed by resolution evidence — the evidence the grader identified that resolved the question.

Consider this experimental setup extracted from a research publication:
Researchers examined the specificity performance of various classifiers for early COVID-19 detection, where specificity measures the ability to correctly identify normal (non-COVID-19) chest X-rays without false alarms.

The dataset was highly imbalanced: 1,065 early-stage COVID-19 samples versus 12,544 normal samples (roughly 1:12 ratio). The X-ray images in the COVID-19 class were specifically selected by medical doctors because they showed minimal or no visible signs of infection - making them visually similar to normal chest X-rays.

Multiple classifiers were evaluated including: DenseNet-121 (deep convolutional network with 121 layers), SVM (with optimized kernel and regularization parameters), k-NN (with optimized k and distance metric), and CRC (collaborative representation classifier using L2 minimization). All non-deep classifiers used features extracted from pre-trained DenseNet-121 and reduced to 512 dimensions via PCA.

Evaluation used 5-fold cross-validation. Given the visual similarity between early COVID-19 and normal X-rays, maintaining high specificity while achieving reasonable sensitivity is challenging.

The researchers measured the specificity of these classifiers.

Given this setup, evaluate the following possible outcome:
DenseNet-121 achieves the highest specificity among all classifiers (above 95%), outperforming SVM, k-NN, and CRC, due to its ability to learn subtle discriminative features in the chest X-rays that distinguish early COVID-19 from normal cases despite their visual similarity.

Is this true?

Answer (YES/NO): YES